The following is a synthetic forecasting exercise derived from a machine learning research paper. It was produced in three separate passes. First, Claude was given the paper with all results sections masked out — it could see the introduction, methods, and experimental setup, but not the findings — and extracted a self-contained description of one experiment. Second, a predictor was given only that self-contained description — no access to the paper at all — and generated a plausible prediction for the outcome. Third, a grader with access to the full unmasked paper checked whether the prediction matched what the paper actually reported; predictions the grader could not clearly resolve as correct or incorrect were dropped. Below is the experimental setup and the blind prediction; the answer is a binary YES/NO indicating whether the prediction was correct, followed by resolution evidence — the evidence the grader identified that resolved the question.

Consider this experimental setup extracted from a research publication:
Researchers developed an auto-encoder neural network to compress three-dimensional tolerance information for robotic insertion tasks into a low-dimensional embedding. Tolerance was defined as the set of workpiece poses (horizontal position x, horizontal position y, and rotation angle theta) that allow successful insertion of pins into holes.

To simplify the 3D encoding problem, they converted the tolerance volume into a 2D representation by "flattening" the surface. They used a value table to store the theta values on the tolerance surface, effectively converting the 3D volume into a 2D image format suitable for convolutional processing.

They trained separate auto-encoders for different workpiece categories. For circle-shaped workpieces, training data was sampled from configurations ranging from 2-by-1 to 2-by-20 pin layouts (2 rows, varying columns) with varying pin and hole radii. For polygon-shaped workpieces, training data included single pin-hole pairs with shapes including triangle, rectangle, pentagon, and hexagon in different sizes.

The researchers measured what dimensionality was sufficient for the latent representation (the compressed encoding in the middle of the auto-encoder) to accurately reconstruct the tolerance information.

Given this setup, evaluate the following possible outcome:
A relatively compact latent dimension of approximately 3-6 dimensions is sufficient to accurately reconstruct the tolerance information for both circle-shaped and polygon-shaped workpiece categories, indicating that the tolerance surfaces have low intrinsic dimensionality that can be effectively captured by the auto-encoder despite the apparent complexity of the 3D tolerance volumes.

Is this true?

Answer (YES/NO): YES